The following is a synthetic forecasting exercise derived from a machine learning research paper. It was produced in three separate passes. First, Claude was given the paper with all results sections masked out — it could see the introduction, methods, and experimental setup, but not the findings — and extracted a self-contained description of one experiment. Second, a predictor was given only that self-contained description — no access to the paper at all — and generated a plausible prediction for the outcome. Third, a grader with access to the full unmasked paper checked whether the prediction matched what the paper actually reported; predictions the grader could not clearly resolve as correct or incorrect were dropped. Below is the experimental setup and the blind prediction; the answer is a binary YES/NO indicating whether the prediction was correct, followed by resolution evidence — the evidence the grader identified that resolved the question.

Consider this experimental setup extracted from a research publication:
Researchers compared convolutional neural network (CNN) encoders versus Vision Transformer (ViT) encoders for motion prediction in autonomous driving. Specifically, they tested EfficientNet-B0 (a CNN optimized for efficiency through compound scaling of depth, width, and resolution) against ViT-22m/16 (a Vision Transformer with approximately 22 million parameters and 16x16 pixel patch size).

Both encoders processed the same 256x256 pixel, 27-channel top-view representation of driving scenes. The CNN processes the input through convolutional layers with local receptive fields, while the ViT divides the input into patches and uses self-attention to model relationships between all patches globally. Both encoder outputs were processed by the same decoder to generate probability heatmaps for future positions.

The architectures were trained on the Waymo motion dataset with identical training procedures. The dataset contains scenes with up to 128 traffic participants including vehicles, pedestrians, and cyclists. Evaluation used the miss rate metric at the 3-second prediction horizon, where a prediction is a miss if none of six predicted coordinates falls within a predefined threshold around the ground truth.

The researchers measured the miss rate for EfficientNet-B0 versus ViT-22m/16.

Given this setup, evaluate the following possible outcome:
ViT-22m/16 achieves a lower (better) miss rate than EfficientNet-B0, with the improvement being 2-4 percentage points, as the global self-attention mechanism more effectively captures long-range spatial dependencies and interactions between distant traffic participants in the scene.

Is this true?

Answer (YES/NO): NO